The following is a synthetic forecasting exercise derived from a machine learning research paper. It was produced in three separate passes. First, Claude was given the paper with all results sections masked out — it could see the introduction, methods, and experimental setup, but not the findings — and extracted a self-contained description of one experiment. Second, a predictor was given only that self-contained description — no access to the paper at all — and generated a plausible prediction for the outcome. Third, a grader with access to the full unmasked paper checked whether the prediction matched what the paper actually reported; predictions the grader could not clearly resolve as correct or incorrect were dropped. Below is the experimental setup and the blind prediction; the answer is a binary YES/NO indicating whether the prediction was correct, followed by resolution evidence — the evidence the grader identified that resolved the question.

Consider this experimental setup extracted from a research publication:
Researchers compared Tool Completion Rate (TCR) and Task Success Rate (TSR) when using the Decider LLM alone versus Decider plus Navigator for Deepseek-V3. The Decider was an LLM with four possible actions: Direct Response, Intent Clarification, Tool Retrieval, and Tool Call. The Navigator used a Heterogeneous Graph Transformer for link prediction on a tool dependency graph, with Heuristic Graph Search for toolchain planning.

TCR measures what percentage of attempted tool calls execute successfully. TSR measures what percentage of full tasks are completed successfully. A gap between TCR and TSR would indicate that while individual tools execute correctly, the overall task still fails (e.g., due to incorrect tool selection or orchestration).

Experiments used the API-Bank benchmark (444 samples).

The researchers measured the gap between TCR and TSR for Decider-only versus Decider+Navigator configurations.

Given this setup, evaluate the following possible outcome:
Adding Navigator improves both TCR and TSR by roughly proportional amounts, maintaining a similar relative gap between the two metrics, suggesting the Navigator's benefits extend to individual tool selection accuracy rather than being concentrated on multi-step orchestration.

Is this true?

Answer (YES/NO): YES